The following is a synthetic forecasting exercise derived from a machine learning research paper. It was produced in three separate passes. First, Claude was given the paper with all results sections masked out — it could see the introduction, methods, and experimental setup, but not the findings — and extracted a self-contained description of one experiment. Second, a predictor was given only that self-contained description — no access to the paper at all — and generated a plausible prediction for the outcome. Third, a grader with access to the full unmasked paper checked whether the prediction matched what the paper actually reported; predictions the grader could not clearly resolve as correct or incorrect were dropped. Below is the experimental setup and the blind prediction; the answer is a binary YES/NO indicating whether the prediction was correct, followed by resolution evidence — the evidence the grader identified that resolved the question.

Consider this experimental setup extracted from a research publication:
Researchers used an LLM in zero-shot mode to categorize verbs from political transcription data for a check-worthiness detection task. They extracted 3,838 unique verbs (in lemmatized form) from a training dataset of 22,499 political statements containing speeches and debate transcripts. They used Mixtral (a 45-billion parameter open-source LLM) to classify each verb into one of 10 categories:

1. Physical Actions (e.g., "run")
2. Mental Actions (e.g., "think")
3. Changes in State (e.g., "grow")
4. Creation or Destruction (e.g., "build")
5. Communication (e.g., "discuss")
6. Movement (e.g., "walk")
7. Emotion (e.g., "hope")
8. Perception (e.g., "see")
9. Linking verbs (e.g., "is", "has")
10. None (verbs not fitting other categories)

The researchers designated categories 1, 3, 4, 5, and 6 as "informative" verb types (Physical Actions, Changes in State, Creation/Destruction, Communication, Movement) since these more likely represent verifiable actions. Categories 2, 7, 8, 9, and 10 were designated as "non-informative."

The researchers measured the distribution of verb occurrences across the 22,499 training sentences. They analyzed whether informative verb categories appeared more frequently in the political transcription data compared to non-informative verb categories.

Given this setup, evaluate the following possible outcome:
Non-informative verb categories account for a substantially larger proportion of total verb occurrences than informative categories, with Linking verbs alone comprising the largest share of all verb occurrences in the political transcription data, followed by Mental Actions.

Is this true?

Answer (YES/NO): NO